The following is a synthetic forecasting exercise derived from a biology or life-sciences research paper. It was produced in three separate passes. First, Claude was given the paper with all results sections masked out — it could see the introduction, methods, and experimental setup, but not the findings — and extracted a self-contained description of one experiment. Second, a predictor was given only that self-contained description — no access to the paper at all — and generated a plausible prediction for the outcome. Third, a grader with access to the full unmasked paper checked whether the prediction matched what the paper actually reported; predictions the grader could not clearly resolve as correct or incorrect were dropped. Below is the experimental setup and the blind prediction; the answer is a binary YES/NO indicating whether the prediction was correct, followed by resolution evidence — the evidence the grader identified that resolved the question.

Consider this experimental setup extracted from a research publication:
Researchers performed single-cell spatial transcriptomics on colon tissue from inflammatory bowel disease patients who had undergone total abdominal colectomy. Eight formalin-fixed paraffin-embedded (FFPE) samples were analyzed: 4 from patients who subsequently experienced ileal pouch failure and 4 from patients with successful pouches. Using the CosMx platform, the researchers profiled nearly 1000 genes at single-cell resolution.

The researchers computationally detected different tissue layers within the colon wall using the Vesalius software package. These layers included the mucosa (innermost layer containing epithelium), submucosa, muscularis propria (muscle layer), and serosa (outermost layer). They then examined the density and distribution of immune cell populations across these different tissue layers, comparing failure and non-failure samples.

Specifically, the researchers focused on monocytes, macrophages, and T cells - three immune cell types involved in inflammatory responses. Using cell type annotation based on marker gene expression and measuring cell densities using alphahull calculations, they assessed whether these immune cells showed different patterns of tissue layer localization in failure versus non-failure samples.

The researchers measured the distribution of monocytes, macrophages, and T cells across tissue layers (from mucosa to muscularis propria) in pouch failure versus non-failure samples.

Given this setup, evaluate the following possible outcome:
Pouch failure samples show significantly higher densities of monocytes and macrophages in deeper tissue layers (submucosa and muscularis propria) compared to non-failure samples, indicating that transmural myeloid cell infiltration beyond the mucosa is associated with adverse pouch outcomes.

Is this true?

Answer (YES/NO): YES